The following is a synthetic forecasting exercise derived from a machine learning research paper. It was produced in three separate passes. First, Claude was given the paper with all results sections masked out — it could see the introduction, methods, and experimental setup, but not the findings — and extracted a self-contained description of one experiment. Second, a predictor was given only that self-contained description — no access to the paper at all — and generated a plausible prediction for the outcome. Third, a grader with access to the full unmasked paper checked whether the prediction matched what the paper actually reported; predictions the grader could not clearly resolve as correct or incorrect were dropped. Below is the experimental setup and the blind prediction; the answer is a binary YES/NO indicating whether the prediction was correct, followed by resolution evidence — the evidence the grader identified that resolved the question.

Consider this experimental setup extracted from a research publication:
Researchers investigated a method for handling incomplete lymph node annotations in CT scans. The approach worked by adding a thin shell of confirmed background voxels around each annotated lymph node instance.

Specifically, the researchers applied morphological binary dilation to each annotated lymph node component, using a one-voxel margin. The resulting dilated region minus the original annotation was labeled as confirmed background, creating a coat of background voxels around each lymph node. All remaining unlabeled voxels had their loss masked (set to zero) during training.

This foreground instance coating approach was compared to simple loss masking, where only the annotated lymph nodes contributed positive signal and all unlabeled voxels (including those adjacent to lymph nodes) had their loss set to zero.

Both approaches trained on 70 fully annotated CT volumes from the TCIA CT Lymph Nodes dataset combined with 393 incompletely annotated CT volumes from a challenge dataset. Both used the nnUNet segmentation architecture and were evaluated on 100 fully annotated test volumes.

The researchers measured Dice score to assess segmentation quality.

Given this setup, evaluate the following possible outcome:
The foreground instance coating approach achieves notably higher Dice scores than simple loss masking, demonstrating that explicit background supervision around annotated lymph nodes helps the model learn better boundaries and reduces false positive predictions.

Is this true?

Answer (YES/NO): NO